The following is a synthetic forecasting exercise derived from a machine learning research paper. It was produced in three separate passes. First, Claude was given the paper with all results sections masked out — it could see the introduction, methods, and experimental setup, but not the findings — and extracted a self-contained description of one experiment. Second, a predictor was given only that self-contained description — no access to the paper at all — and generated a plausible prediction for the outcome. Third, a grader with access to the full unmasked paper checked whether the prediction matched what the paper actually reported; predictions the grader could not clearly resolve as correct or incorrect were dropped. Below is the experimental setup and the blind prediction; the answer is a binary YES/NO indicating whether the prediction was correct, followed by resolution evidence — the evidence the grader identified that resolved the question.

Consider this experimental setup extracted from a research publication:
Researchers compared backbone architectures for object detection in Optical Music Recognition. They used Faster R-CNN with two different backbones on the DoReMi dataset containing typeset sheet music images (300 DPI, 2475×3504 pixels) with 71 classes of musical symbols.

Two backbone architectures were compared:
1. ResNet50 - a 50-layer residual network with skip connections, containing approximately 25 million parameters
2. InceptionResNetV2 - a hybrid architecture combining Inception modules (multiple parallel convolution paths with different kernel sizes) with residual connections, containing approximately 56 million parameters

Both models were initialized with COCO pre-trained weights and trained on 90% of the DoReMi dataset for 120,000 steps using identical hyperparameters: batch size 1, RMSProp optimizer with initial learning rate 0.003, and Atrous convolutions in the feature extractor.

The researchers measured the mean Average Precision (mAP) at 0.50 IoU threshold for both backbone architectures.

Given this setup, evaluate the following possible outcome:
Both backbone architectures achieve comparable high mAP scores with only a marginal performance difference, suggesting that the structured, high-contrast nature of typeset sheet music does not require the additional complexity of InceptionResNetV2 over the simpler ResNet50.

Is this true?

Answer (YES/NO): NO